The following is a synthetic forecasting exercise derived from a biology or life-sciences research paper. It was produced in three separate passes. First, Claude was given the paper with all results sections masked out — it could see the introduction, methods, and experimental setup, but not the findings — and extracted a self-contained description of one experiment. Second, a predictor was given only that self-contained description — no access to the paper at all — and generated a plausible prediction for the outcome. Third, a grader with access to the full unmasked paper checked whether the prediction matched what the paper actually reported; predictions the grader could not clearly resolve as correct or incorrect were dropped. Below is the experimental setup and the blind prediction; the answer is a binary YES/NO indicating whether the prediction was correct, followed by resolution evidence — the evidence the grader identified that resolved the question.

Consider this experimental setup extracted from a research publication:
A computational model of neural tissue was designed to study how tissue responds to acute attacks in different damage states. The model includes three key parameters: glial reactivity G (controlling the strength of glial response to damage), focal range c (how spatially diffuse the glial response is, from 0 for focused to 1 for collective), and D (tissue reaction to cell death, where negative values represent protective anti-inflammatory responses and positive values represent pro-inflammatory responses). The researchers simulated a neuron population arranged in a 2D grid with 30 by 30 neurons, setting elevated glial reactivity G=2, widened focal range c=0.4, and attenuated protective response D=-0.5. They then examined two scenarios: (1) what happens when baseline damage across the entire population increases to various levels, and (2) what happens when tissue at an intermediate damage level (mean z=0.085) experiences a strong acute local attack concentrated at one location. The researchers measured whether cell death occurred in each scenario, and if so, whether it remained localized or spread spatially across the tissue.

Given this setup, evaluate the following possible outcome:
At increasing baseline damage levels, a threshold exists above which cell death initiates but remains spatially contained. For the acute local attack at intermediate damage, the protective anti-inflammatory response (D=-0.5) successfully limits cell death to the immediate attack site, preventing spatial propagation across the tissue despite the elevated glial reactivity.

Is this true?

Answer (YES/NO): NO